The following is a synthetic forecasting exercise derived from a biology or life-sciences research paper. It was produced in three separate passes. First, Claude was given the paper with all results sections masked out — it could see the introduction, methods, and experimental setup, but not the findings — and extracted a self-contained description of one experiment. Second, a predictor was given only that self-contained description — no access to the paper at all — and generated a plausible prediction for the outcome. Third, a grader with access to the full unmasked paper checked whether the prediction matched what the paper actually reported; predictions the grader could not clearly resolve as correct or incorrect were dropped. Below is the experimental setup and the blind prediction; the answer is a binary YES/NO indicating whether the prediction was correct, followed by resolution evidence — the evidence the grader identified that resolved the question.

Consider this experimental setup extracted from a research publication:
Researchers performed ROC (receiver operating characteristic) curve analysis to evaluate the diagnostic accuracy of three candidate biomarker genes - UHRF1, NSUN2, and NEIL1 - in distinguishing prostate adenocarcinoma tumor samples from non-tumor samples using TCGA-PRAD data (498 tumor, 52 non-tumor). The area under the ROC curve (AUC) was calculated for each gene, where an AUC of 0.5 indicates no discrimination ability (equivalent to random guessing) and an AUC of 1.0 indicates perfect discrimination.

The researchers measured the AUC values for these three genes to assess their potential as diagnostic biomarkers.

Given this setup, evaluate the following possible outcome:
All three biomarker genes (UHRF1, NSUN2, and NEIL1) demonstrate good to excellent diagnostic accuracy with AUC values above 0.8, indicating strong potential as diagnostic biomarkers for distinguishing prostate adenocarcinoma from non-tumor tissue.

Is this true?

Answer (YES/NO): NO